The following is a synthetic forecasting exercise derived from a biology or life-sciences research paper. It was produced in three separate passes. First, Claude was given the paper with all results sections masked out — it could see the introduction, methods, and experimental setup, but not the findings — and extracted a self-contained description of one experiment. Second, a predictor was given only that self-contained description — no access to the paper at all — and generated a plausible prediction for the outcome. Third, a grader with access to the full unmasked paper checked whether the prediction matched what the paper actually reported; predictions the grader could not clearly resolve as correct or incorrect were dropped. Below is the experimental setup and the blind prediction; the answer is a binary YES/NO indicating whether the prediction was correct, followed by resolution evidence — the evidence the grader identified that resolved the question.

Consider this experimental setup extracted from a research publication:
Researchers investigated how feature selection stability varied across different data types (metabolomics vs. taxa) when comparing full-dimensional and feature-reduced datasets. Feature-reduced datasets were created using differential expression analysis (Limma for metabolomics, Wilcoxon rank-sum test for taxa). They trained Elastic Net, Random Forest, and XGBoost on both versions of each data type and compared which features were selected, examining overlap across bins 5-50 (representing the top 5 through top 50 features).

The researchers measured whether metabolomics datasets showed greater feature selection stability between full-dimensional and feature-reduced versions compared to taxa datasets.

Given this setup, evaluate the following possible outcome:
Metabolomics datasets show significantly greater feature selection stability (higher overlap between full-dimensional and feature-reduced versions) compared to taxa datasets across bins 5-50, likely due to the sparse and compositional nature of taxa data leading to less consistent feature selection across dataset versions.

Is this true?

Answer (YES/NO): YES